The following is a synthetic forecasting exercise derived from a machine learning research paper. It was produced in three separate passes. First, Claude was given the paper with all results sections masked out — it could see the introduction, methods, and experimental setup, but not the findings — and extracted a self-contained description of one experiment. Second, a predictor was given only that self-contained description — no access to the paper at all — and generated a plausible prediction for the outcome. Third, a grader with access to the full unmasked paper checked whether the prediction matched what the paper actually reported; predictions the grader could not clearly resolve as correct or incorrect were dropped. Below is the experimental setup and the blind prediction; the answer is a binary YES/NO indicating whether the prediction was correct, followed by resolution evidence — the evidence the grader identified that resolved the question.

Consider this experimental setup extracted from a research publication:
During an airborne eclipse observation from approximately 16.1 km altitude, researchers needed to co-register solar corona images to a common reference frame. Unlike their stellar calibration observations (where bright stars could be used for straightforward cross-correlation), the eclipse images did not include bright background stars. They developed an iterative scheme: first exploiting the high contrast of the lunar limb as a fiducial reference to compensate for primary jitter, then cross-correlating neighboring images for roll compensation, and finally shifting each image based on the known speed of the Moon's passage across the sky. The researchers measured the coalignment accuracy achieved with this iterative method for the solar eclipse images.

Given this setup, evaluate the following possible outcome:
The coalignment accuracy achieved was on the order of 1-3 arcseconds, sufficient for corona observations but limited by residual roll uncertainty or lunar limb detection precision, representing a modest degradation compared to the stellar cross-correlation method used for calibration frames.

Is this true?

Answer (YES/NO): YES